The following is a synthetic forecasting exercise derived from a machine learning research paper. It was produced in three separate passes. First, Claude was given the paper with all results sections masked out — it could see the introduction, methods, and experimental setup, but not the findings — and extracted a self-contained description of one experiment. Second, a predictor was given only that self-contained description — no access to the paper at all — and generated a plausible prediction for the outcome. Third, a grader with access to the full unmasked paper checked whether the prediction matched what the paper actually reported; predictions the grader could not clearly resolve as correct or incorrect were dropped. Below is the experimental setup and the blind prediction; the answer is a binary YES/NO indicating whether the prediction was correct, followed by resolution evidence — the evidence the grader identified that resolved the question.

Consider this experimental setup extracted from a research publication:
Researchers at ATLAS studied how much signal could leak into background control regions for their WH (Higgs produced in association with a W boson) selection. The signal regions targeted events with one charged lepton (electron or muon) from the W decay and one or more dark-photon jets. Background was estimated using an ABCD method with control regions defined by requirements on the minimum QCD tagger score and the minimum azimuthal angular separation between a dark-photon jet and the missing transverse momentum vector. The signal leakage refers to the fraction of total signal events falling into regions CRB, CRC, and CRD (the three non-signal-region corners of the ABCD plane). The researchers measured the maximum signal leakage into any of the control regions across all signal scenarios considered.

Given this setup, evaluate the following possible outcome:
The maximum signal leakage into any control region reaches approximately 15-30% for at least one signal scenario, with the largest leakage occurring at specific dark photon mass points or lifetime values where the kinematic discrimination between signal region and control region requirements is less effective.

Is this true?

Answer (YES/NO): YES